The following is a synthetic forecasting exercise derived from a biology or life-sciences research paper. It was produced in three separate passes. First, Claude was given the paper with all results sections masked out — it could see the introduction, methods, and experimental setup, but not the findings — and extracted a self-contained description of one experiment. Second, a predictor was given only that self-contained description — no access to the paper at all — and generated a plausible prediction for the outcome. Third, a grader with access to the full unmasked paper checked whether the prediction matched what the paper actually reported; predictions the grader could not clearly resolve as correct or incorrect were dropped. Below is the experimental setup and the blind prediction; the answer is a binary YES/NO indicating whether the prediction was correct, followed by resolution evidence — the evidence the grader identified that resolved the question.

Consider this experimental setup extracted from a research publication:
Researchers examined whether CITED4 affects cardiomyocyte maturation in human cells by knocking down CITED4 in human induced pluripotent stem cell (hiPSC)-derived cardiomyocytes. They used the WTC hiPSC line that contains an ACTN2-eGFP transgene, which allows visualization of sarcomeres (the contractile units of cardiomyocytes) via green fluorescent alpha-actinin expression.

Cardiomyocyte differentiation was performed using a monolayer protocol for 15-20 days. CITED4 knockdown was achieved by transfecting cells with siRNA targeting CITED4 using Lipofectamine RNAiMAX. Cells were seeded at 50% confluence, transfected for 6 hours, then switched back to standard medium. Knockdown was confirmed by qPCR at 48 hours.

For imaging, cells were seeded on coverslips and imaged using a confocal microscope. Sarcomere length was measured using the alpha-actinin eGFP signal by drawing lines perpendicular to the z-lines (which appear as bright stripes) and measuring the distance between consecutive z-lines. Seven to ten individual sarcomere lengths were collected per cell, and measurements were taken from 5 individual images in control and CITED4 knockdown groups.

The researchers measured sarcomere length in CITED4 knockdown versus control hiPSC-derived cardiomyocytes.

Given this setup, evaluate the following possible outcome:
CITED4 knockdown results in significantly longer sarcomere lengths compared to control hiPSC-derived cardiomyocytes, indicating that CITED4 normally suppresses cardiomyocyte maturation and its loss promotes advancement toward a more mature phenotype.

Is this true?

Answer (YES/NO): NO